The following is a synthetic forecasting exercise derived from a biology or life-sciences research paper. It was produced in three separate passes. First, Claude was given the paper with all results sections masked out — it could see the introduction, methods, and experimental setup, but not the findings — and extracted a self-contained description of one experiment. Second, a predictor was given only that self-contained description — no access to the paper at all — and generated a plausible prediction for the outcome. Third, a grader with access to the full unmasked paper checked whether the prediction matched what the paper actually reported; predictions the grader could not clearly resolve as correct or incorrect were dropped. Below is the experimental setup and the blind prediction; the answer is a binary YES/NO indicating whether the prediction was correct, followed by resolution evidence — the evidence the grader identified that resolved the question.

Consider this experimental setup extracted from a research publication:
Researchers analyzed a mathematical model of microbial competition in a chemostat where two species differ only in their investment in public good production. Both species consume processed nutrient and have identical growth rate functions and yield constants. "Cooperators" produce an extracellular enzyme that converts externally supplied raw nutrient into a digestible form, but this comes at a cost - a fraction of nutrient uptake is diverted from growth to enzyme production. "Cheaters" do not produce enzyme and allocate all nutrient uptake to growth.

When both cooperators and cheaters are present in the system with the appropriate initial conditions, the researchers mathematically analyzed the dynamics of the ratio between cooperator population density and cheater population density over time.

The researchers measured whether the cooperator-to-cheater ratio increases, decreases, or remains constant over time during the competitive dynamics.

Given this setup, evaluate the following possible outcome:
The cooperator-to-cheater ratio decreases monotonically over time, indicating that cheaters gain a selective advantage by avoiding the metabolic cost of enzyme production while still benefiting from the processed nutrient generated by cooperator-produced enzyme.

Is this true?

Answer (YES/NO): YES